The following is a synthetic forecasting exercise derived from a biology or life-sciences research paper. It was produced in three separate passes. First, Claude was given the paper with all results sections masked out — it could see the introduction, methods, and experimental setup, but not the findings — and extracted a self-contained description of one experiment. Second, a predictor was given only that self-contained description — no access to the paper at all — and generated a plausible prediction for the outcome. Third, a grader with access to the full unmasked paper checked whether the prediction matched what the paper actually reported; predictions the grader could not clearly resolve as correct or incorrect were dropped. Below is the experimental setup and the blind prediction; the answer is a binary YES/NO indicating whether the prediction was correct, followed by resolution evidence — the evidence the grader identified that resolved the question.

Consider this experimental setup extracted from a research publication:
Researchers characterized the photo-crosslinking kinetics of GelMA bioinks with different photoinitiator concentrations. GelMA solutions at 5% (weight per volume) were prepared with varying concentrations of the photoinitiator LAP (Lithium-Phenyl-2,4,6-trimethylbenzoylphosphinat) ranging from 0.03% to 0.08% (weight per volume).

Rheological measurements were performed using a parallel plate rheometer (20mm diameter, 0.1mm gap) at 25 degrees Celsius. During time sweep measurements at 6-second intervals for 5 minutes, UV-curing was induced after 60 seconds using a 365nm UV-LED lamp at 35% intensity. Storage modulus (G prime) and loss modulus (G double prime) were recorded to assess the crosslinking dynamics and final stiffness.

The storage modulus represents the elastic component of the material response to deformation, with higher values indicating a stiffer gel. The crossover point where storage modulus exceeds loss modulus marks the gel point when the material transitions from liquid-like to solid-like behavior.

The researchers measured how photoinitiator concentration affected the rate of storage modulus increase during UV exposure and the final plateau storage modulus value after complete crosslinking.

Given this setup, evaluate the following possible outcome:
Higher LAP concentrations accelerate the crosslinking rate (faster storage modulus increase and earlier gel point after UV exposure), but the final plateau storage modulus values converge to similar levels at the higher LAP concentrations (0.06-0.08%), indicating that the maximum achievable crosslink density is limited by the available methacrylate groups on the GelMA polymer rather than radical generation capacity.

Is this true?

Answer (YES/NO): NO